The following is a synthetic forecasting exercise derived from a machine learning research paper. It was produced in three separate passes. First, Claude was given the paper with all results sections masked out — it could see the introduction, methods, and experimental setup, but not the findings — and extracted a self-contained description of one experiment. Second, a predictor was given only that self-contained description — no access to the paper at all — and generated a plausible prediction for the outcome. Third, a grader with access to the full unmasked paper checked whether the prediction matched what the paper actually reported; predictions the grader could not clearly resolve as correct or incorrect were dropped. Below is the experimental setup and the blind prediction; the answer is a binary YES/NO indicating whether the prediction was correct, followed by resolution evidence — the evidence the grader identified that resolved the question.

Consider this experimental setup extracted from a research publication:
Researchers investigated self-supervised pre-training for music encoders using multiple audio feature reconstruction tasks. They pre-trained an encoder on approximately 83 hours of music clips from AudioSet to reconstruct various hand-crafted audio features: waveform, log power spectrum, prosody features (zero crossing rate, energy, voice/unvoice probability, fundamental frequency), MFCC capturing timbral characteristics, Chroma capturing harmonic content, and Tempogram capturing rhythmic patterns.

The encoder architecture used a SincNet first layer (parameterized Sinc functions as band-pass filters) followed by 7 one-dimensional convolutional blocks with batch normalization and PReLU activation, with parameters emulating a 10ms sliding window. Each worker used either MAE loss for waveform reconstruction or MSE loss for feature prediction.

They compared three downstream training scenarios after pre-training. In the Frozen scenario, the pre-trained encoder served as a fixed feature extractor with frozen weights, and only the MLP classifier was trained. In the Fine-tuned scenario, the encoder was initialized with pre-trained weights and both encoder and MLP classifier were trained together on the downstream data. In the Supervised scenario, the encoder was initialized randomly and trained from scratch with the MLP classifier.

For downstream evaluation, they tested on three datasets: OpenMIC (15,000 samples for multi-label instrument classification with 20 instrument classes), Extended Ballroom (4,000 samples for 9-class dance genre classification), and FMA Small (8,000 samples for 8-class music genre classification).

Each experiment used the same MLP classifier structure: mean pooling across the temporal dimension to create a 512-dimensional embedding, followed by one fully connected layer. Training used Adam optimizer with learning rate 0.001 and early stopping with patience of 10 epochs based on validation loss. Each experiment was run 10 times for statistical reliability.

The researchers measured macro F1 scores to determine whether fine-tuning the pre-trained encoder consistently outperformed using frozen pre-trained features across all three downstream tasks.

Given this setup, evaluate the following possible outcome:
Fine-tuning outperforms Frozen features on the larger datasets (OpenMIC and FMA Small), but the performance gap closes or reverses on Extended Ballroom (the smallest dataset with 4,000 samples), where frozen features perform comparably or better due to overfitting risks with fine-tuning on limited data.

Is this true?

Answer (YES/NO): NO